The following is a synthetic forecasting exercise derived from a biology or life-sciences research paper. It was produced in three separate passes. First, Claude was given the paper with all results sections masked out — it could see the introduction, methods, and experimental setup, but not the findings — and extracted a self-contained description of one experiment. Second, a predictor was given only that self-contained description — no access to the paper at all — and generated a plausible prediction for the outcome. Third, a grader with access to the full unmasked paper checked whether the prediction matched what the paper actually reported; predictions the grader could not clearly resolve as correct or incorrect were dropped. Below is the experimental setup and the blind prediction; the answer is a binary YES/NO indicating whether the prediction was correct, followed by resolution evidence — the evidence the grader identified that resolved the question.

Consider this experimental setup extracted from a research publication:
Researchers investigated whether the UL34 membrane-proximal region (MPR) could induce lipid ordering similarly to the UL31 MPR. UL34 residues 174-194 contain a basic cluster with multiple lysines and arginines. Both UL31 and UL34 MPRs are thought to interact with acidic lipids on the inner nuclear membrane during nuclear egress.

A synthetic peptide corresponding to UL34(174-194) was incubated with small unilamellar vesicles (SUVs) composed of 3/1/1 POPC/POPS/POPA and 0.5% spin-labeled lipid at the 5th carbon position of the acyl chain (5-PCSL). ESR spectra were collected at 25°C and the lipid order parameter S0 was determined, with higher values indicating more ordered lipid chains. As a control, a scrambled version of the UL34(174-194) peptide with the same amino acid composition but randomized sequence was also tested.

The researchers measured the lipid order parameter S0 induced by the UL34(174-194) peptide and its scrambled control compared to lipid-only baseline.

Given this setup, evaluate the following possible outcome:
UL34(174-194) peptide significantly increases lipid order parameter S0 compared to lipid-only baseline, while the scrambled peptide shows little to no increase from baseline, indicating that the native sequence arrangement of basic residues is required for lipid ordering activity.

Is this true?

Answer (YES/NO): NO